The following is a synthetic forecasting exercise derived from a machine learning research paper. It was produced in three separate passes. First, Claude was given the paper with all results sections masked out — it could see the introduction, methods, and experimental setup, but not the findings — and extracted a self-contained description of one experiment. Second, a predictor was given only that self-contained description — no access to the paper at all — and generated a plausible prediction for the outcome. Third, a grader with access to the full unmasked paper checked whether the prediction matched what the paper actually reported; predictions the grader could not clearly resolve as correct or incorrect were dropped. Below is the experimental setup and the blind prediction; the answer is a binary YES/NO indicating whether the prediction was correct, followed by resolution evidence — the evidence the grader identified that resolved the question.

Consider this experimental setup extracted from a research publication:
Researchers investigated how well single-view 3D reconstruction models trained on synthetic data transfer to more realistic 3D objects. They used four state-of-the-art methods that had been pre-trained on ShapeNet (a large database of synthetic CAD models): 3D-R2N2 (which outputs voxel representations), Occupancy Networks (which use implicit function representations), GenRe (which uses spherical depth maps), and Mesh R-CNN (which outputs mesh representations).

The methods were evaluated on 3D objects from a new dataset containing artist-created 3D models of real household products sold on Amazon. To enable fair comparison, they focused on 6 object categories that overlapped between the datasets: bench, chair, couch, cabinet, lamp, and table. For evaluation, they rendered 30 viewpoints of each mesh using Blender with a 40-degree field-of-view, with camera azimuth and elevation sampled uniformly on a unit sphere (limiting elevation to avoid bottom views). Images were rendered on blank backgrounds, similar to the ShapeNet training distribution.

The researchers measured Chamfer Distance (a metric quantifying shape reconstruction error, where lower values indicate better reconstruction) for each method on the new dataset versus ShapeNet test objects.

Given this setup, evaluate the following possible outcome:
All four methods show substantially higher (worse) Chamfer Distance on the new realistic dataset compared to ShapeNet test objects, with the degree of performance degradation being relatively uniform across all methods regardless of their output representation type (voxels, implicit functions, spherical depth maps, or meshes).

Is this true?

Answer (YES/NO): NO